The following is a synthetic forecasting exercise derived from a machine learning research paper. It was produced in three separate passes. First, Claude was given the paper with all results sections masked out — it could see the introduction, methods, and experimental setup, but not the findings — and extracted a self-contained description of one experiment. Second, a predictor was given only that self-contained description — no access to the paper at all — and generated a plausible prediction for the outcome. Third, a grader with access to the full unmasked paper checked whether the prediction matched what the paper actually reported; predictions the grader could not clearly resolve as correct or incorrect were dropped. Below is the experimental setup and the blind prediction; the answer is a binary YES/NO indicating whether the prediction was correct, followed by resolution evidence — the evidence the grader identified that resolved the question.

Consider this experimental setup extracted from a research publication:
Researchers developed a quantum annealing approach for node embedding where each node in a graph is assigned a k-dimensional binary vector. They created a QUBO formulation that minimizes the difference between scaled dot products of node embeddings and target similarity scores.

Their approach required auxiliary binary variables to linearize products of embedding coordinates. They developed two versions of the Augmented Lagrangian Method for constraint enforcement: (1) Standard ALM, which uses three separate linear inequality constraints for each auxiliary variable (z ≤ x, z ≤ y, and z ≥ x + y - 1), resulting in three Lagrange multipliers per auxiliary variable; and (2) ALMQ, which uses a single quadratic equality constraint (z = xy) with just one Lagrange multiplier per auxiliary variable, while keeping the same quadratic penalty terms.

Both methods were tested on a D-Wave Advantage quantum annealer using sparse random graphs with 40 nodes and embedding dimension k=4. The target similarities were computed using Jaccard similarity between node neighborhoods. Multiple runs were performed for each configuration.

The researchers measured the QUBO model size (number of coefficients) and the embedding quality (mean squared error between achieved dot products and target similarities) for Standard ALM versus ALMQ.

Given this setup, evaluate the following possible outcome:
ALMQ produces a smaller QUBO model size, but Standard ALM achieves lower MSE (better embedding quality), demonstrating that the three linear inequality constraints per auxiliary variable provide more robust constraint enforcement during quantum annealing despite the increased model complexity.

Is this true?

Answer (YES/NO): NO